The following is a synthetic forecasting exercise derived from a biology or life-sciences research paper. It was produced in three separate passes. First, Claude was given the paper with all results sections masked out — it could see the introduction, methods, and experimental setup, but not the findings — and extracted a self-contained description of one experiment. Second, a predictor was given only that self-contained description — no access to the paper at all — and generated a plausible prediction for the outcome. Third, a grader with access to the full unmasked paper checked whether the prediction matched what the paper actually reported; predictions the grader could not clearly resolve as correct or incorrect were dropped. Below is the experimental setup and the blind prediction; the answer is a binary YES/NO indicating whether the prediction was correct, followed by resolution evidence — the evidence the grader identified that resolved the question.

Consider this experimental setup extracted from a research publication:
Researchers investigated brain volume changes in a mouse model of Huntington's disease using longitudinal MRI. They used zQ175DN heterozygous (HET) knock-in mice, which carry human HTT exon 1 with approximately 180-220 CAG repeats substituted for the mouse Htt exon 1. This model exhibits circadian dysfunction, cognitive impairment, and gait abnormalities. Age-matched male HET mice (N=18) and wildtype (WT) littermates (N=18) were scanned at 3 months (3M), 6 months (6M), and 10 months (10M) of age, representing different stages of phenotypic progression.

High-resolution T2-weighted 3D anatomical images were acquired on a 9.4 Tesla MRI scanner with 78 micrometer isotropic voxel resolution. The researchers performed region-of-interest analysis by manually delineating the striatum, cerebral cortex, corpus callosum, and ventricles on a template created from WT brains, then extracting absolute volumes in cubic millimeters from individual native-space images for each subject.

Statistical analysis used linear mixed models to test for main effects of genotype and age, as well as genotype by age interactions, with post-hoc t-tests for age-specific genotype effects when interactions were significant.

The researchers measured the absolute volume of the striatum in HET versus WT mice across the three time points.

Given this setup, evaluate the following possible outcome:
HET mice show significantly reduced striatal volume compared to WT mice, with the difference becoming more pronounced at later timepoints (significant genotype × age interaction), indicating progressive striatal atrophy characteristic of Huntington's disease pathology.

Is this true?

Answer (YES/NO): YES